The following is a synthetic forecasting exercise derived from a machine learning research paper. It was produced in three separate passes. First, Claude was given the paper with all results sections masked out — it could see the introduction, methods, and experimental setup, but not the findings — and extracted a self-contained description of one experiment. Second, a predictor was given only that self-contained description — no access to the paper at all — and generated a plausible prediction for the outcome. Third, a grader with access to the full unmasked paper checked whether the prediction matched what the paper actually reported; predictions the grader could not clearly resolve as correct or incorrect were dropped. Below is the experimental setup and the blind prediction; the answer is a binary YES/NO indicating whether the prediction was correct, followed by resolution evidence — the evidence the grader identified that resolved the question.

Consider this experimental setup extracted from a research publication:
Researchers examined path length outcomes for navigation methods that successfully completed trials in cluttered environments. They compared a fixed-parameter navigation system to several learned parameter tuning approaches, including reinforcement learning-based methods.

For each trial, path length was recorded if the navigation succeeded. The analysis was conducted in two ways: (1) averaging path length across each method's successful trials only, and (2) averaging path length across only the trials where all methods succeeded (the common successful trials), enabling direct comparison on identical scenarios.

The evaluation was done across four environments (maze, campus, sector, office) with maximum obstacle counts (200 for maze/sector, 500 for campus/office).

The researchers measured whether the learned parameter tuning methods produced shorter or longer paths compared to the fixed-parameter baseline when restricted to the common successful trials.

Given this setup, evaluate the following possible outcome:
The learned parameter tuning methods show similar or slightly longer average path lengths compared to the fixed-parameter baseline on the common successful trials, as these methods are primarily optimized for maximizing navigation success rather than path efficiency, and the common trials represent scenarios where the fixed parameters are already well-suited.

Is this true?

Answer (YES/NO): YES